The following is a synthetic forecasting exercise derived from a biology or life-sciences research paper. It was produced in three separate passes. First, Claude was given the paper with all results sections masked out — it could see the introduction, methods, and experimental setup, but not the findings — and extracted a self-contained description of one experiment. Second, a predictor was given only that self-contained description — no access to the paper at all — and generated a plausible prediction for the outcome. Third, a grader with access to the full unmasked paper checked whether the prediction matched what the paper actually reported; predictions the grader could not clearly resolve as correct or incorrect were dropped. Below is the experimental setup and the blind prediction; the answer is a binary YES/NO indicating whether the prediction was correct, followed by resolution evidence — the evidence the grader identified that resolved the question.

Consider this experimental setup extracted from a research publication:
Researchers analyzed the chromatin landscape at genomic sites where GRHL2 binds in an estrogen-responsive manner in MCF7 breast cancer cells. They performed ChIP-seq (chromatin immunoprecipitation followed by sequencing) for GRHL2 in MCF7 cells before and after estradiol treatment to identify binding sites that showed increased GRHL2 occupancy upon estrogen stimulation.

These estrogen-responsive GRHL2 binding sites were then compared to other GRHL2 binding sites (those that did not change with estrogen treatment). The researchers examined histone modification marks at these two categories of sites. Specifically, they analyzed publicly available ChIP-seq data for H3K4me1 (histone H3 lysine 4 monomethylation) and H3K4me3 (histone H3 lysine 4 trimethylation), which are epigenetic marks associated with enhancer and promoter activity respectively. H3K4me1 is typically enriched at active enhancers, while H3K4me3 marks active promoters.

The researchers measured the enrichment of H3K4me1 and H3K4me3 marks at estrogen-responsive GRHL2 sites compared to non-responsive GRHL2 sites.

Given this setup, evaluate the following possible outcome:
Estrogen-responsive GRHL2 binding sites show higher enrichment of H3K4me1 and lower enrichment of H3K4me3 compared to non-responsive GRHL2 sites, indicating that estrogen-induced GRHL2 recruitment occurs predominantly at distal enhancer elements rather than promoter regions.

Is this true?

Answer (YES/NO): NO